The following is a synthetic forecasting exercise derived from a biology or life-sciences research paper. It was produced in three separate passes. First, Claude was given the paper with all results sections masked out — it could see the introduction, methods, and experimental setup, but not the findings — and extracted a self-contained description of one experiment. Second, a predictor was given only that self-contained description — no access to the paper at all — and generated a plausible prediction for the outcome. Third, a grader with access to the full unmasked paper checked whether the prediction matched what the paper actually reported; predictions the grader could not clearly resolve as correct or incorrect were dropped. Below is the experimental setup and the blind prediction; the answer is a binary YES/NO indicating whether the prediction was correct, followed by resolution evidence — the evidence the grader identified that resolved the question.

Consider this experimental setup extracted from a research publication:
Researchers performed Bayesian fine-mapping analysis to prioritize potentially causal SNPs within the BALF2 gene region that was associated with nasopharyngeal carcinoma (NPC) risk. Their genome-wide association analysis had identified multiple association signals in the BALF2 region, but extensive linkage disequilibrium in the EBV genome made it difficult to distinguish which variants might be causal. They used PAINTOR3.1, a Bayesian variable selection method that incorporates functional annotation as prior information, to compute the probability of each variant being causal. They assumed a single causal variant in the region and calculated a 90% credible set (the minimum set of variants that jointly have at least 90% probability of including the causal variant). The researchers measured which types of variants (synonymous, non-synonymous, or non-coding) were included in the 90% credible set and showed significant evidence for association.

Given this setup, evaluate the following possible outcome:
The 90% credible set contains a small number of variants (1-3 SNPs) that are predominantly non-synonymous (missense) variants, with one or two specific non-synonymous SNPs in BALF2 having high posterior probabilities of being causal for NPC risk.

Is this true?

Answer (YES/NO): YES